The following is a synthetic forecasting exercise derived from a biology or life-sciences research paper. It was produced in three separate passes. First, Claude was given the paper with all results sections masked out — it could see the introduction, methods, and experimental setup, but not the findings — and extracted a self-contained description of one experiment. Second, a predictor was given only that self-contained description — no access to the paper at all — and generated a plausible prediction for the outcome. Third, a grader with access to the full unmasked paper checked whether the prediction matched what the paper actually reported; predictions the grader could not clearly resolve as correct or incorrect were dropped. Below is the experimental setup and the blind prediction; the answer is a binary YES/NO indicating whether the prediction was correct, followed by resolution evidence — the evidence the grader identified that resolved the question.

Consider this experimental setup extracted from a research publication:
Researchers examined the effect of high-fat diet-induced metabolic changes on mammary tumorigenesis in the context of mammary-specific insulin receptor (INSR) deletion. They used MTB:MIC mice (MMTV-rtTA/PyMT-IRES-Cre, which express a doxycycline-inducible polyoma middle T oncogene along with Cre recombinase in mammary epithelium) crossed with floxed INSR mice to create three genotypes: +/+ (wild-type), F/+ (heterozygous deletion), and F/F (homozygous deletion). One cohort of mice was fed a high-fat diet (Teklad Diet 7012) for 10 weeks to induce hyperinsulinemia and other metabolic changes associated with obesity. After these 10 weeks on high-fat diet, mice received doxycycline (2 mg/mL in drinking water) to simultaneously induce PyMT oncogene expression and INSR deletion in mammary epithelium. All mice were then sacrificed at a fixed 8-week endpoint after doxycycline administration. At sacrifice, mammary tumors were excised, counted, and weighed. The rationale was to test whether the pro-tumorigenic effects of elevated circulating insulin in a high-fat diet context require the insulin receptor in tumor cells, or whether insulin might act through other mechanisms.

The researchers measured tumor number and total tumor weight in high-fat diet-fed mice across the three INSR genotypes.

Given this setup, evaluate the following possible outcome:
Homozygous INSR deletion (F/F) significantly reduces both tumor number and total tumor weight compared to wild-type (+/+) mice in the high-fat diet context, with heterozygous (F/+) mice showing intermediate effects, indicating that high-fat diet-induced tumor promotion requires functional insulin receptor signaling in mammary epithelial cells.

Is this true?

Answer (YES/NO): NO